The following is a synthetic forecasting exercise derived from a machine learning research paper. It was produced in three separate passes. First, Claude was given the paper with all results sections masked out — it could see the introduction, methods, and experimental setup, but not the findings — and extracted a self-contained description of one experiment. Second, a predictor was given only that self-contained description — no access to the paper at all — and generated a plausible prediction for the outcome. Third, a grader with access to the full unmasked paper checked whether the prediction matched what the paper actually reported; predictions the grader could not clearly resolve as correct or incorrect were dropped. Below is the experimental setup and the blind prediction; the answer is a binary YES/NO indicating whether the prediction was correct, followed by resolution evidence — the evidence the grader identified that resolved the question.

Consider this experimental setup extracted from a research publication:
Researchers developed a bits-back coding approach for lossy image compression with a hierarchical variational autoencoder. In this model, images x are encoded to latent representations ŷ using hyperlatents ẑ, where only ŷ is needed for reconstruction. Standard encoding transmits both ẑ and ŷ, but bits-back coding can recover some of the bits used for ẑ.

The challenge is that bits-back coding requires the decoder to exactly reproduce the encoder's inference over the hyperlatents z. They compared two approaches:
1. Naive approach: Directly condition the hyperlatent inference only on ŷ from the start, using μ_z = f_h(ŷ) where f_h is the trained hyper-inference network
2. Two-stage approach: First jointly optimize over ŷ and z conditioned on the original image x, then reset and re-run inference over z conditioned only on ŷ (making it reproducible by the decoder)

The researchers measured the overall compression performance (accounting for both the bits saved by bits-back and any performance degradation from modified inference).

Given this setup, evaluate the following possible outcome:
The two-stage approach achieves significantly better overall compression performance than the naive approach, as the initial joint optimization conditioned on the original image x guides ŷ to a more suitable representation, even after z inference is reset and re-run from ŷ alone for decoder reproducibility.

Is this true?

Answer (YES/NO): YES